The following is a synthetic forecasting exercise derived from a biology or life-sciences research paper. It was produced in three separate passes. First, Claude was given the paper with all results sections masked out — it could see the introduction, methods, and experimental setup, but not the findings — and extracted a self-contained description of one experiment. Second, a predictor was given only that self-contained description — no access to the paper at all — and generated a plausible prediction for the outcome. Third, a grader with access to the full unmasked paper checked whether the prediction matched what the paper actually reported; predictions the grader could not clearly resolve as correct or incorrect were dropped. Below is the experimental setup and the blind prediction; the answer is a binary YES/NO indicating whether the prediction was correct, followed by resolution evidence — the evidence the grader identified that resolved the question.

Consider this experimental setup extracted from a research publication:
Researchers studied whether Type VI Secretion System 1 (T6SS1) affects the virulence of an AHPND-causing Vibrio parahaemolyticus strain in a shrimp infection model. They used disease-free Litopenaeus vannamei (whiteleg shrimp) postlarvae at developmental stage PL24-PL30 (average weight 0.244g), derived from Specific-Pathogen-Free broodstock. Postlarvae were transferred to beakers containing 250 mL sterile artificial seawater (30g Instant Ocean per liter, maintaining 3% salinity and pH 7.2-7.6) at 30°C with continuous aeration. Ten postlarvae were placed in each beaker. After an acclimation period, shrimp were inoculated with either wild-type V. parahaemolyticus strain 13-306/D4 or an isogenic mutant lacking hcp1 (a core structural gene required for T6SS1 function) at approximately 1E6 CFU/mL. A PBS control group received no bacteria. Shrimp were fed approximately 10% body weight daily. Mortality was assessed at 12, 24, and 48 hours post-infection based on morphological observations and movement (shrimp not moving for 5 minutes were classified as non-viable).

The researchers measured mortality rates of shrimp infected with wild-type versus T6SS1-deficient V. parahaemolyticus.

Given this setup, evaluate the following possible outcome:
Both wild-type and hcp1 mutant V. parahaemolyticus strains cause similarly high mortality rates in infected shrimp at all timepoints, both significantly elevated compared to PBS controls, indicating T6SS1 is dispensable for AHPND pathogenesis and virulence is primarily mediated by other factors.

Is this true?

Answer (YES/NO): NO